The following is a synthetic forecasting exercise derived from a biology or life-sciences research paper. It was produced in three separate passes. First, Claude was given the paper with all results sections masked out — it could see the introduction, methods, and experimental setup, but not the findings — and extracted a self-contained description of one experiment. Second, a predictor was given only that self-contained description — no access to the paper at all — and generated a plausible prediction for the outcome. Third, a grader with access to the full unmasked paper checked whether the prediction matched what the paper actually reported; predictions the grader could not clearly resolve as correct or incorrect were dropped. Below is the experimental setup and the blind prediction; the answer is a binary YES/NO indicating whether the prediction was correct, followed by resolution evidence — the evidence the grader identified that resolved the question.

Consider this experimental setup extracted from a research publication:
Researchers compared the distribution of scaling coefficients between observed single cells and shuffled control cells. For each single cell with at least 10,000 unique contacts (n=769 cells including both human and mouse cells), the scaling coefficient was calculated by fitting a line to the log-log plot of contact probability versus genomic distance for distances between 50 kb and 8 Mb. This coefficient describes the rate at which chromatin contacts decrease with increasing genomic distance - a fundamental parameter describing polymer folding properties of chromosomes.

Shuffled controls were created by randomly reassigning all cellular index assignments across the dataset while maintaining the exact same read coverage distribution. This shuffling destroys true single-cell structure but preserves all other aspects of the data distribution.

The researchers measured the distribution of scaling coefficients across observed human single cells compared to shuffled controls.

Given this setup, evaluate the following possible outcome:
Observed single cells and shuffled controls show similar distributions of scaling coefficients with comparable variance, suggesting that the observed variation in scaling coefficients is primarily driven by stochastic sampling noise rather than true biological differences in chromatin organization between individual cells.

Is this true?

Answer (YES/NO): NO